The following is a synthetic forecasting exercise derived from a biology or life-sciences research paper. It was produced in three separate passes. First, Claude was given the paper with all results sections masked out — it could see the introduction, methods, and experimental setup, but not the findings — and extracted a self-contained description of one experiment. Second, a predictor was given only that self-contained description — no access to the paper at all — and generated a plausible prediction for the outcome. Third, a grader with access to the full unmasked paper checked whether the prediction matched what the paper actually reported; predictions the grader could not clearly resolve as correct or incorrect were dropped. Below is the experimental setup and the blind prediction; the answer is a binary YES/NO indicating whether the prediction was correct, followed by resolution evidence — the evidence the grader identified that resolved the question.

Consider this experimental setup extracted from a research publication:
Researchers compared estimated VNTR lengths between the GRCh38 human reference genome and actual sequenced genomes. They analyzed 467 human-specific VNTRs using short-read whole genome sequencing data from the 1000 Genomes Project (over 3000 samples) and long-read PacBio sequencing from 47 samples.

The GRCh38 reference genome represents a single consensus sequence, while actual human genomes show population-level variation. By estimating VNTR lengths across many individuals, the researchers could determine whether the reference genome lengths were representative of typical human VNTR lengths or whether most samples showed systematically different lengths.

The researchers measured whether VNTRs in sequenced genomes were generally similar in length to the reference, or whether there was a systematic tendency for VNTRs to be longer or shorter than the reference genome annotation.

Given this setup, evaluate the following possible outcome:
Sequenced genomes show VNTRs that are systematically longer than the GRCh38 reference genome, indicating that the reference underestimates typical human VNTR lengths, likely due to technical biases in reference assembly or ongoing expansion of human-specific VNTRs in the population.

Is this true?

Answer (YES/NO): YES